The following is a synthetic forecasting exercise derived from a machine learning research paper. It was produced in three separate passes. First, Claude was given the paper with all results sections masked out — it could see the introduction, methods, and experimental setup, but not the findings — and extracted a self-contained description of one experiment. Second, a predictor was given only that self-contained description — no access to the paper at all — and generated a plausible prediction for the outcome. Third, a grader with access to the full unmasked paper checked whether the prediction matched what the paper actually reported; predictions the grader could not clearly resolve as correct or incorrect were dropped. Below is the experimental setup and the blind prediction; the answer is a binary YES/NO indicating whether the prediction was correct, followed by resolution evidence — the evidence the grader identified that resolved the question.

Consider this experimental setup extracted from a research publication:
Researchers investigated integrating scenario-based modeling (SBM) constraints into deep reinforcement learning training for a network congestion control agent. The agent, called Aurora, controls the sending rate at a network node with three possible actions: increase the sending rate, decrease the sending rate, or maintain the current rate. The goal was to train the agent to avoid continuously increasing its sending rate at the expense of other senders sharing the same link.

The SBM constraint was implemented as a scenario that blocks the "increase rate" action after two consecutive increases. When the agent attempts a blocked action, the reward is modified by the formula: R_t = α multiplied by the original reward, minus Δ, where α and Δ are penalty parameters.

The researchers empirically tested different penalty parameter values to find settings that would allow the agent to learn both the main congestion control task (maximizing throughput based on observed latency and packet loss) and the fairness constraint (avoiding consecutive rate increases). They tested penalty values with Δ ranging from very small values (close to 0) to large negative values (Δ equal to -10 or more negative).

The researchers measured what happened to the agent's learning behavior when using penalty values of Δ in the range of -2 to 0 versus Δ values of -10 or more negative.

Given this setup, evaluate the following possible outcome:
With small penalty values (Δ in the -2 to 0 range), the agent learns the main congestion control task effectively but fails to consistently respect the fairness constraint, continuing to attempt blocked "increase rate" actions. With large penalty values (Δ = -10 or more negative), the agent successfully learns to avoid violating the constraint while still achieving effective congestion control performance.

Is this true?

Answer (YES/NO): NO